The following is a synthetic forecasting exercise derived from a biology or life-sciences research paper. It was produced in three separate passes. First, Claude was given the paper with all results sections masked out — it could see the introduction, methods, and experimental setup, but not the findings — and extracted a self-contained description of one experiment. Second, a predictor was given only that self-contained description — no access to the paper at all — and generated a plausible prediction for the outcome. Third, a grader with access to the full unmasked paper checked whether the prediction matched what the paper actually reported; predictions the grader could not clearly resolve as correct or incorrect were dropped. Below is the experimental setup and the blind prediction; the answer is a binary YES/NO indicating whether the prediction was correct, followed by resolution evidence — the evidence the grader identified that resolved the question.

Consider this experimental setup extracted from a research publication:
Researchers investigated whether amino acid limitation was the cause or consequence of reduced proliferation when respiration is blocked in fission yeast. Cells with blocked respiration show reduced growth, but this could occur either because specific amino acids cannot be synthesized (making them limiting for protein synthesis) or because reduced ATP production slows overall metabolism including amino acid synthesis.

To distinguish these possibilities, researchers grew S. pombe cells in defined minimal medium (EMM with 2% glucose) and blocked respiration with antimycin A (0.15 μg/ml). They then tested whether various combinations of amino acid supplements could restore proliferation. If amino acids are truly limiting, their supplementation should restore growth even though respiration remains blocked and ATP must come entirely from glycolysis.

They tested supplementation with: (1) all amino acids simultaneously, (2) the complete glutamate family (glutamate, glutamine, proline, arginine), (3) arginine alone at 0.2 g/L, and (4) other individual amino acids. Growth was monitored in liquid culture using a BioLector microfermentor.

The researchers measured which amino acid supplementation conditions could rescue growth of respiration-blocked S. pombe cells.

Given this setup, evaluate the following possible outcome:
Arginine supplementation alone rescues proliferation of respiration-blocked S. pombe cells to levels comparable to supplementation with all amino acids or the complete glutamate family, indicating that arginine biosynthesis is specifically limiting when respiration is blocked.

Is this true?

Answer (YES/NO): YES